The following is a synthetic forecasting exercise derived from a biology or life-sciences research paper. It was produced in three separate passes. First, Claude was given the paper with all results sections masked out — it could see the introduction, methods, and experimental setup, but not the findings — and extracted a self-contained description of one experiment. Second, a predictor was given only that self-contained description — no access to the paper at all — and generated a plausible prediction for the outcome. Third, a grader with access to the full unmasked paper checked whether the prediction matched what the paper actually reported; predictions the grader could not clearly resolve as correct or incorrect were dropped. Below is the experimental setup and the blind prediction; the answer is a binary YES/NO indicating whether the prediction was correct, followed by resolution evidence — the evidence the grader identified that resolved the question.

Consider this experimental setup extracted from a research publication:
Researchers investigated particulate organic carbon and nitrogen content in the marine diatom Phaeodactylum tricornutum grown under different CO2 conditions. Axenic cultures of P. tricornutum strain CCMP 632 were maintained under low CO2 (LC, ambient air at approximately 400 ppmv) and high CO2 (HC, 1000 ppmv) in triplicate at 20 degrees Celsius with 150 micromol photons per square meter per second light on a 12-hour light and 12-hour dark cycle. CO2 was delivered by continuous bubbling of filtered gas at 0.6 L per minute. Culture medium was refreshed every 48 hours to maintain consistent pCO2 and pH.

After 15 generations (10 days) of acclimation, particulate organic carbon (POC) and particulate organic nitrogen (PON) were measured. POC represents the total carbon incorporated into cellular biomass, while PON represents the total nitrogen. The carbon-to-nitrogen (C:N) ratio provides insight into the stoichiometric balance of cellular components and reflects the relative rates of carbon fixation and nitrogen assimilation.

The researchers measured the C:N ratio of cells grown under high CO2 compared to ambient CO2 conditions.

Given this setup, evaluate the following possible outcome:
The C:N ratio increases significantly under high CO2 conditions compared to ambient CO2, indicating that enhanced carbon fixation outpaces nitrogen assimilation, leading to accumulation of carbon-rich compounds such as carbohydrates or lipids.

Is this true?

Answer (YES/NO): NO